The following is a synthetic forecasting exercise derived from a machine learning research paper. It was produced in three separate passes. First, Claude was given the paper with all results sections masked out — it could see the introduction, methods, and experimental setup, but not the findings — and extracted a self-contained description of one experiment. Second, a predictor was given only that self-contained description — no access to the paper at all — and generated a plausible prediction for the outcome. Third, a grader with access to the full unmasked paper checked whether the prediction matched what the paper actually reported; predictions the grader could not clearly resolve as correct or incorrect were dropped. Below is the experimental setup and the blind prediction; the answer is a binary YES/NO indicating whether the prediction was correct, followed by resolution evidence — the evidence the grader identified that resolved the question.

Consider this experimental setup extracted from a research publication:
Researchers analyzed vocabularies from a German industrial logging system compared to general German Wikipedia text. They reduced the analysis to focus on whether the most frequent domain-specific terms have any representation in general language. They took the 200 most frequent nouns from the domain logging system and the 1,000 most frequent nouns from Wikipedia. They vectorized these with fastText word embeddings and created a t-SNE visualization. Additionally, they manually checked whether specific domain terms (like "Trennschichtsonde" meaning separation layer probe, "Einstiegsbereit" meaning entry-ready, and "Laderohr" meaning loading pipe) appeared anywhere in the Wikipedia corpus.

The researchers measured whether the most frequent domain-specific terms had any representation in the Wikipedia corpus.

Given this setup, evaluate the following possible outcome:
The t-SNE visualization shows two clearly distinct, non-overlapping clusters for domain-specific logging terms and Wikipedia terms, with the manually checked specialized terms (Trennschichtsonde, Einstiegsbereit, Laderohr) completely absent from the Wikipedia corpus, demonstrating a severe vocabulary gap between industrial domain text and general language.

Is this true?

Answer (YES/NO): NO